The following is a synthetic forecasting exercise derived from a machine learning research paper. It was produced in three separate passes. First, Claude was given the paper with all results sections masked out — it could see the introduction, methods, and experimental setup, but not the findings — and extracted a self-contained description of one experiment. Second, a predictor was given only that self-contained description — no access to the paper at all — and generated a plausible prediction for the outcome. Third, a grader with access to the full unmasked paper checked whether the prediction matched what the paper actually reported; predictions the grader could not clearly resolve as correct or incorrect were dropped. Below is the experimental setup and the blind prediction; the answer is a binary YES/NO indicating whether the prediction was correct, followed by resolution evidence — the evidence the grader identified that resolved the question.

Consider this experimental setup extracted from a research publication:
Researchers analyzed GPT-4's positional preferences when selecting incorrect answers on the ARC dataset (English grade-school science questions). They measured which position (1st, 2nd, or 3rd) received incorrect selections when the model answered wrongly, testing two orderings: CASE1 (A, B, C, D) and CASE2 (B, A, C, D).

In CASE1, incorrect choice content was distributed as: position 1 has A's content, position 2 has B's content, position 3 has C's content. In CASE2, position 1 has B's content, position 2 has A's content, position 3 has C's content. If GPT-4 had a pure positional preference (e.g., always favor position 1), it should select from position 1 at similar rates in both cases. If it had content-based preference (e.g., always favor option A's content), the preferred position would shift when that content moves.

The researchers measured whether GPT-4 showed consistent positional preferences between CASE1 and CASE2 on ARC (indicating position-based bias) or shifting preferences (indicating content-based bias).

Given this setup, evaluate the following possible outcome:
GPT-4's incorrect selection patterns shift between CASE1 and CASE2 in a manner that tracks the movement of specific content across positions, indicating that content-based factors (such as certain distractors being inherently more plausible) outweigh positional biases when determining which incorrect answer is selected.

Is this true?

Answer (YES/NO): NO